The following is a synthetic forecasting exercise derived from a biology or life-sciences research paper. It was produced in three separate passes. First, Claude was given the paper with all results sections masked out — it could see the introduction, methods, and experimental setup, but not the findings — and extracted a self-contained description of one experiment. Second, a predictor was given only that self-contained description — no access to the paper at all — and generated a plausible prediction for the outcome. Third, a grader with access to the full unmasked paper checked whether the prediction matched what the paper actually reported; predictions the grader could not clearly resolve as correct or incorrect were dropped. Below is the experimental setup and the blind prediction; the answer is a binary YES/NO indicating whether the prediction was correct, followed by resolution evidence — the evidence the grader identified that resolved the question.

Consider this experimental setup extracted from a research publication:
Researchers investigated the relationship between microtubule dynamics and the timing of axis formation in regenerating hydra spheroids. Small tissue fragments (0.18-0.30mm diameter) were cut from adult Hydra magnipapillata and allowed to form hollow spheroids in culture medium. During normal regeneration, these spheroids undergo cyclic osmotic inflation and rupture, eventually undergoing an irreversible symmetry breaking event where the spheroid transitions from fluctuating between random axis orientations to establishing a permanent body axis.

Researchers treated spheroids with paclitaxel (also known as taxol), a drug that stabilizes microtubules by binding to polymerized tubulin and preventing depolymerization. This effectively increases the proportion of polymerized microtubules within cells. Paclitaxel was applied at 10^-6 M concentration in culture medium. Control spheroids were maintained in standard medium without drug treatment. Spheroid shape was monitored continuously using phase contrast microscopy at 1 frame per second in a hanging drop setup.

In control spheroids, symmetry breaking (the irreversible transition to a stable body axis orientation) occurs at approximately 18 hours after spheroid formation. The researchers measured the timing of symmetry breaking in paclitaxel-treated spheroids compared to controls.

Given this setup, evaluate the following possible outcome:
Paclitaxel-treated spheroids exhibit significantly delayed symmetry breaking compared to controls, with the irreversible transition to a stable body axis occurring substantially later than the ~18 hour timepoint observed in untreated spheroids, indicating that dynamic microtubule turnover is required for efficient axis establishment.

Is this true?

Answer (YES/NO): NO